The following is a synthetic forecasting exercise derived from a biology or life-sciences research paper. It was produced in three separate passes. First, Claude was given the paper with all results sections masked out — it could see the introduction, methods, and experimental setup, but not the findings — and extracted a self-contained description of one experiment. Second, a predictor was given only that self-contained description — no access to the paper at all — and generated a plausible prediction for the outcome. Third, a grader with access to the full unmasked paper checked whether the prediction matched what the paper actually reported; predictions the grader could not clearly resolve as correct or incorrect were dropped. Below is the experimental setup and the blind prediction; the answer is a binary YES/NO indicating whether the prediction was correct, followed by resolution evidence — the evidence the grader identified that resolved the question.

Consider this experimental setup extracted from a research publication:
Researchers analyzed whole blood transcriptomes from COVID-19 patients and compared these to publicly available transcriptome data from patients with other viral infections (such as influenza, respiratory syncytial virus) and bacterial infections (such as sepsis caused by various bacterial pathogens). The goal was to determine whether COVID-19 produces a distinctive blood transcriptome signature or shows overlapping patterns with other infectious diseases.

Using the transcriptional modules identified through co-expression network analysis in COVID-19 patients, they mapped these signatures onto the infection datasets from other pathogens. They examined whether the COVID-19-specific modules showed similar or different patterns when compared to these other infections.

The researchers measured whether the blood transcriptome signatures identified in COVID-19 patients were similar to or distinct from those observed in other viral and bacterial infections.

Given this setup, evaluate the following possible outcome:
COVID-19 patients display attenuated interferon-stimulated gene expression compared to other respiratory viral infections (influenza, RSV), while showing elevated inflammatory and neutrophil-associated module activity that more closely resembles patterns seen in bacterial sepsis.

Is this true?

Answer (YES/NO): NO